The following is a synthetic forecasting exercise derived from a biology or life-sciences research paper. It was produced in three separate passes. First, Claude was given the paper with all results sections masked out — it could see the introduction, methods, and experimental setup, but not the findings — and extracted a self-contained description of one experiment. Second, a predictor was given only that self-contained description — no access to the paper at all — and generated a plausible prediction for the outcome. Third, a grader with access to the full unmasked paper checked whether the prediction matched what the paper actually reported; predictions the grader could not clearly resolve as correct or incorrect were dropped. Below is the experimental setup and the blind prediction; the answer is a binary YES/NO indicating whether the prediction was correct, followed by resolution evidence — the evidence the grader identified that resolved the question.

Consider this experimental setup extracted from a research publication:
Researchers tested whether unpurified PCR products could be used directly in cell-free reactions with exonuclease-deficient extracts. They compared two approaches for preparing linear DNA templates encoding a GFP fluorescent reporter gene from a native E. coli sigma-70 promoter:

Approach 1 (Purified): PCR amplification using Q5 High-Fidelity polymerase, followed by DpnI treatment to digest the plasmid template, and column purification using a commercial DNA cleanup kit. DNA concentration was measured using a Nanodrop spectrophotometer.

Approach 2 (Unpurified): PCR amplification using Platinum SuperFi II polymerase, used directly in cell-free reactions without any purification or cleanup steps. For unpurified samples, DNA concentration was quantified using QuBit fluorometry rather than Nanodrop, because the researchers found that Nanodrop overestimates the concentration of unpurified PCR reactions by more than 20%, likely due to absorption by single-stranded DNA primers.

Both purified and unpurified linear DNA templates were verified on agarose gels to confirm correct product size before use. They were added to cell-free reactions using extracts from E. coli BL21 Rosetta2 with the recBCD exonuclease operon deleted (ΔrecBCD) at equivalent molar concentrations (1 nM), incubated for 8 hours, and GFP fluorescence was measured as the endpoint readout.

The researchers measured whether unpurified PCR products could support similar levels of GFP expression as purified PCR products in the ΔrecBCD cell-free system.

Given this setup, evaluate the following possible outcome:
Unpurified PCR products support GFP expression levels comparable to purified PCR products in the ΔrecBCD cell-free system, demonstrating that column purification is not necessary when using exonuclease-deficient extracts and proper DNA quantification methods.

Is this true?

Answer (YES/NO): YES